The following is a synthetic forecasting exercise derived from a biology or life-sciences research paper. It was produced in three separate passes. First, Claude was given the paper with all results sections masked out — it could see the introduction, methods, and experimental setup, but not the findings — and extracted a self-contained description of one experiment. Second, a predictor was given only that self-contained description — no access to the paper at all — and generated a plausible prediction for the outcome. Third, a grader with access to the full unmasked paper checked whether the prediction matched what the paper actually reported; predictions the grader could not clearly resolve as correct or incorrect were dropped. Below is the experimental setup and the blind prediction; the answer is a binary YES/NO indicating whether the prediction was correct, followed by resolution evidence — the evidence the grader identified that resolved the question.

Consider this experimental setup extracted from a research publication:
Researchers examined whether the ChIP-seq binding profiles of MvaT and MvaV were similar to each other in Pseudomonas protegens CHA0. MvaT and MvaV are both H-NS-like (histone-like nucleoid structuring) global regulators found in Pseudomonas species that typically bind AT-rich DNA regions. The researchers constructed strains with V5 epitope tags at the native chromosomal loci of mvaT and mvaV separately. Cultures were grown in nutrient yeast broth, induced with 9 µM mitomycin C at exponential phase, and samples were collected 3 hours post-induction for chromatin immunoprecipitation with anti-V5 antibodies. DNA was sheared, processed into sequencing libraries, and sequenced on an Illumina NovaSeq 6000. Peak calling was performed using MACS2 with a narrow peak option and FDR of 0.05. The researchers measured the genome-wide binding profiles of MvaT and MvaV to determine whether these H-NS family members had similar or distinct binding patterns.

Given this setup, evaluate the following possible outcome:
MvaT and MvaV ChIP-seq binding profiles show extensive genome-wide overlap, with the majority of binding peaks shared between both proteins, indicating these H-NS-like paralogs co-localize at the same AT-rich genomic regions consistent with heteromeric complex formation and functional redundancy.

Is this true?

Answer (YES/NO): YES